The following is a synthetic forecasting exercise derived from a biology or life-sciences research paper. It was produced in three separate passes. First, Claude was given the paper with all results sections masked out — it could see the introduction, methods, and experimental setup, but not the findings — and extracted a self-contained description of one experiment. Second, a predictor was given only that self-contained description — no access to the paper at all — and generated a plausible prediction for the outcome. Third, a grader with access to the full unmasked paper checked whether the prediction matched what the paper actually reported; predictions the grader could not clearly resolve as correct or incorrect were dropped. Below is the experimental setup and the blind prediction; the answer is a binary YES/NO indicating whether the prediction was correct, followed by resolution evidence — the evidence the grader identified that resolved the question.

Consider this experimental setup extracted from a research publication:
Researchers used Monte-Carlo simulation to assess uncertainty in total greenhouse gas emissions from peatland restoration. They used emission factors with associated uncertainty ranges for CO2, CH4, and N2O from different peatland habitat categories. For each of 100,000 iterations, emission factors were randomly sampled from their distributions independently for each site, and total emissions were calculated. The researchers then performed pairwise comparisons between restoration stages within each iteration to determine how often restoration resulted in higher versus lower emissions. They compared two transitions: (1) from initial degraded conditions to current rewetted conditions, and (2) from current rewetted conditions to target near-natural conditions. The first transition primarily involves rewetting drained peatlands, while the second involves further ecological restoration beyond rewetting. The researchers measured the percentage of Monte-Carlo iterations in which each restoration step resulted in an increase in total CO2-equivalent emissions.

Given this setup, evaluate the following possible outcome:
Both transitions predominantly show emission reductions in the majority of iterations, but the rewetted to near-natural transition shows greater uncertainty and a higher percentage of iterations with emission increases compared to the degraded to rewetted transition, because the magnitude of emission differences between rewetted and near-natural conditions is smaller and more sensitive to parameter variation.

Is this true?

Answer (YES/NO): YES